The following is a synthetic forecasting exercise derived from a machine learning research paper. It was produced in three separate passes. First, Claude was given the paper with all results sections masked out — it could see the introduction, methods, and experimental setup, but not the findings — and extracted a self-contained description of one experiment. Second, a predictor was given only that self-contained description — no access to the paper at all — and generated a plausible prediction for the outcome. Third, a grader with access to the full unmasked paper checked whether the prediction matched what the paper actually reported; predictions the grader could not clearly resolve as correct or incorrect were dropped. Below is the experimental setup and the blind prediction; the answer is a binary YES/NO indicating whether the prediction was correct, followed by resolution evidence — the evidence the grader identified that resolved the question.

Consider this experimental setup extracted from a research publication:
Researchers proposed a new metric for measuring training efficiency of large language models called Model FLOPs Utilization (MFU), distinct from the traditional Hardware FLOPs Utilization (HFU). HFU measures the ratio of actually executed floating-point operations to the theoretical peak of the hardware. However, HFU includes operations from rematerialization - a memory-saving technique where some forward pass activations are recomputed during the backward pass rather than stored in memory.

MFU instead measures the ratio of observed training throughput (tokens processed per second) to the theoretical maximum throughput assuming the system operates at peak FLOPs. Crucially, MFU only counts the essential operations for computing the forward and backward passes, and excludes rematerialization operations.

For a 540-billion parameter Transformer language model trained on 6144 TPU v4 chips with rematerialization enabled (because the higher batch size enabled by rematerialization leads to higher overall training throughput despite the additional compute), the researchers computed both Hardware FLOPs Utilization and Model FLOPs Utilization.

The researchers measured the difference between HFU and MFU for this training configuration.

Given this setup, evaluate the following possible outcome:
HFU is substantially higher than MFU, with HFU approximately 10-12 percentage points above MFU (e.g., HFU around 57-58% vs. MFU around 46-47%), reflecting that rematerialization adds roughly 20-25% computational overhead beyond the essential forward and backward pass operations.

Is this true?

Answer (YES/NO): YES